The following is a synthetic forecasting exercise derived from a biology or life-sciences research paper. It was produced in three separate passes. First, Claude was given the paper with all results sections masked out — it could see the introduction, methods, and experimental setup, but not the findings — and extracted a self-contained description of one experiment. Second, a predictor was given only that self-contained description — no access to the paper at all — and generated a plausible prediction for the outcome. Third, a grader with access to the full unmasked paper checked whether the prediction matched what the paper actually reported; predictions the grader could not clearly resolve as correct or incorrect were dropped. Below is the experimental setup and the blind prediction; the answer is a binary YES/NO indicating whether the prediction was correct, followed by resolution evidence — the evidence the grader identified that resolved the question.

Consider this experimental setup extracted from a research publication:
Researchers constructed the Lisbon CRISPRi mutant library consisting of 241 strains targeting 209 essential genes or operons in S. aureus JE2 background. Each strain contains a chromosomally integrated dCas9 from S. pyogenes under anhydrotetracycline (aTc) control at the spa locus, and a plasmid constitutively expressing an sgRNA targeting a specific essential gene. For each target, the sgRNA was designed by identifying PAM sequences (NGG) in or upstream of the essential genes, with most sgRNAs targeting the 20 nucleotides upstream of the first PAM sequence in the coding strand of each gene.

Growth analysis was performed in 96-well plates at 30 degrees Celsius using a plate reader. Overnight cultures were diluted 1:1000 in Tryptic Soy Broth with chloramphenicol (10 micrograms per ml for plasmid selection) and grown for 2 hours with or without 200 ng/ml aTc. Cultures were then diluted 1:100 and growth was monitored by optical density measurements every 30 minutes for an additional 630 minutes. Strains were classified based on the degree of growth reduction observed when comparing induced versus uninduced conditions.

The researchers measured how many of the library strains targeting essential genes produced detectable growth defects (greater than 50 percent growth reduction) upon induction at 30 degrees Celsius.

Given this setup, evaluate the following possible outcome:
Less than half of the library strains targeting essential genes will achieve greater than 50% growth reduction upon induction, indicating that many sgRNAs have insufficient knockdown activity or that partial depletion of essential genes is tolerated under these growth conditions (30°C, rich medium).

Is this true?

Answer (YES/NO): NO